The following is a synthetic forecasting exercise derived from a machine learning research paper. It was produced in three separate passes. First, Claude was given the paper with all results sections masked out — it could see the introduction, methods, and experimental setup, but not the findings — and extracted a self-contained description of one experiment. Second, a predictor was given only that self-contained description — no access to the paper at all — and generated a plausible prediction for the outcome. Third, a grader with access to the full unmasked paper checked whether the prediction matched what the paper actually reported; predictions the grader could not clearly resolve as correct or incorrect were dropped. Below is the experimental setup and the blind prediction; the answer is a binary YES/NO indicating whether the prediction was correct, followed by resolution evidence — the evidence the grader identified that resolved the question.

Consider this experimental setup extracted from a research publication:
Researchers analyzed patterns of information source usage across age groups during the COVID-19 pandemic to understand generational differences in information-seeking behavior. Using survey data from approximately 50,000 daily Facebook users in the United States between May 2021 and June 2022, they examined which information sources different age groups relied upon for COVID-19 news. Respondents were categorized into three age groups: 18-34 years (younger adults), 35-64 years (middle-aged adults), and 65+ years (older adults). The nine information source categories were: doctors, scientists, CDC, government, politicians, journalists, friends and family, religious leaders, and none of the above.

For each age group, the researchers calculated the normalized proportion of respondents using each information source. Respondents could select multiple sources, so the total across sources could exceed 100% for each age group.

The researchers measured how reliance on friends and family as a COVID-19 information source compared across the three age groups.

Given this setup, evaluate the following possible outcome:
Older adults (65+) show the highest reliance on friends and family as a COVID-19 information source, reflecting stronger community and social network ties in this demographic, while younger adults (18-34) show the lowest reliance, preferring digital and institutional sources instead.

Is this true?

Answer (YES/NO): NO